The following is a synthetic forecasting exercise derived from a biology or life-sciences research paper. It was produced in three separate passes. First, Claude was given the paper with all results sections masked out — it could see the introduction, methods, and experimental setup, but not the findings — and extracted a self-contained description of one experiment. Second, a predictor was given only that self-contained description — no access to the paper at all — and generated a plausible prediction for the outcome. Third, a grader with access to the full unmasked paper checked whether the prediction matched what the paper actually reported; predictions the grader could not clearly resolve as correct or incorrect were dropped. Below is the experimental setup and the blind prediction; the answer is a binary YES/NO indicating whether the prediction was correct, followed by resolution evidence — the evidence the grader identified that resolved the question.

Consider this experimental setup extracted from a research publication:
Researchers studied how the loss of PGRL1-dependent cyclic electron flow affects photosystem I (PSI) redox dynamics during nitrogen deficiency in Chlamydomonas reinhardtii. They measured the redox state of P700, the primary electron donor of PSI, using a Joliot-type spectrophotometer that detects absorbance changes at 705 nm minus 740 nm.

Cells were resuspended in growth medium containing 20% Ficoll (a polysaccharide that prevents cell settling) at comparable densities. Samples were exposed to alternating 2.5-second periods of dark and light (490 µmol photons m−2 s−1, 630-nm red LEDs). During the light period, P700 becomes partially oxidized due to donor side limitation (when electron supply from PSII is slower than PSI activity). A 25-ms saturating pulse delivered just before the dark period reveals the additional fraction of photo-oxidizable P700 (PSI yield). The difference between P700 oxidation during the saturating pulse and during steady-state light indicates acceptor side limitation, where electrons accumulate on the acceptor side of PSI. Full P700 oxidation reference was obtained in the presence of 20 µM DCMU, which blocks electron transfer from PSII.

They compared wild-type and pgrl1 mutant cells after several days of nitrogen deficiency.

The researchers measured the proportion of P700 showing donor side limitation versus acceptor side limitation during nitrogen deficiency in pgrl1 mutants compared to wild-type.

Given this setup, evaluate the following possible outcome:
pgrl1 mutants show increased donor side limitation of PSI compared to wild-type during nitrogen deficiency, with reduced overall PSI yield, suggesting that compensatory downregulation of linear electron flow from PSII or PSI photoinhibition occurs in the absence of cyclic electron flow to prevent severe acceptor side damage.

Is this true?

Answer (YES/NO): NO